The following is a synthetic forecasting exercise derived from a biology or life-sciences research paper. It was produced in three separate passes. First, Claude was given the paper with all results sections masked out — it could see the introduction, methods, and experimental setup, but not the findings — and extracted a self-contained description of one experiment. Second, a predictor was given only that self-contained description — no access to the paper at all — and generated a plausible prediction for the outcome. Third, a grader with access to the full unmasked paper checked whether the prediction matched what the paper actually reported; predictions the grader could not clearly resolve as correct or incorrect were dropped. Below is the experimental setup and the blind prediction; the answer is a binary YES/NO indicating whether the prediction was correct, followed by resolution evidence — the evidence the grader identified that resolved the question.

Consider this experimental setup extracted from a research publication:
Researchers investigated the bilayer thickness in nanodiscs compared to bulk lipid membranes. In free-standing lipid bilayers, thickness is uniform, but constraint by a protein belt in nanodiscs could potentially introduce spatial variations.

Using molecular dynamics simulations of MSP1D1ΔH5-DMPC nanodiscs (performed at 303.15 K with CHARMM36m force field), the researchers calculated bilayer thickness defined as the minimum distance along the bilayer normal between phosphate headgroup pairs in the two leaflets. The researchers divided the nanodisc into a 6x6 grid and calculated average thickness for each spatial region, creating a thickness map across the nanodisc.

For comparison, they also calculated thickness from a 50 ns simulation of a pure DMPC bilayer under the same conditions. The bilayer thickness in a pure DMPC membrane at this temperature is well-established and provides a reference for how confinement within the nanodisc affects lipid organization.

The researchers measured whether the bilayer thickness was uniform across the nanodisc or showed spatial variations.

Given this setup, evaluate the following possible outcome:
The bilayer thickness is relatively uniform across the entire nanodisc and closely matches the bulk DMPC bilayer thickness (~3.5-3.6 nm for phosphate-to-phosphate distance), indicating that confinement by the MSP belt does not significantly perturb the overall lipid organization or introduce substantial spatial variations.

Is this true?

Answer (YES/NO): NO